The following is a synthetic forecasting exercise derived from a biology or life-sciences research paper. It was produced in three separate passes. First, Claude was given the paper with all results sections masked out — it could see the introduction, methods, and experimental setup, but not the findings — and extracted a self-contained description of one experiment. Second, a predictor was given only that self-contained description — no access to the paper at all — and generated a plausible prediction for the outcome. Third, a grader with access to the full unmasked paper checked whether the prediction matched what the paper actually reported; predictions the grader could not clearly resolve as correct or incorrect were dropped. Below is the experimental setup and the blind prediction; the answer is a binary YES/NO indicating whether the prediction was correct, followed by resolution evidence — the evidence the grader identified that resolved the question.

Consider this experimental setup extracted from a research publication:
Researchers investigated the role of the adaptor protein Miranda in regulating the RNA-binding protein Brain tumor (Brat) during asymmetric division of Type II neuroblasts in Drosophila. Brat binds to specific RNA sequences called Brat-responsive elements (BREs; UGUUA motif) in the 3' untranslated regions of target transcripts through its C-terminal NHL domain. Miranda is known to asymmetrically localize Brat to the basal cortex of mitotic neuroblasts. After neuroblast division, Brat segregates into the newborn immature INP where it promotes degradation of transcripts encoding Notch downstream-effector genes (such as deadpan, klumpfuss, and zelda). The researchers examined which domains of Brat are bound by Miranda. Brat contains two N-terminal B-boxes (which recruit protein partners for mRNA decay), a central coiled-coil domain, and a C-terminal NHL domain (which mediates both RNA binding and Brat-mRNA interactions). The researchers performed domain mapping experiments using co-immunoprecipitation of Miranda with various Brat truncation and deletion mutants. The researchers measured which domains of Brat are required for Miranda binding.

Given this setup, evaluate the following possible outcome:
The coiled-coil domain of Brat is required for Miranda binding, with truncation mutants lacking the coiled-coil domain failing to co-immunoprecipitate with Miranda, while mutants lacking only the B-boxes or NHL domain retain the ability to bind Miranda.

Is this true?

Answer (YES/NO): NO